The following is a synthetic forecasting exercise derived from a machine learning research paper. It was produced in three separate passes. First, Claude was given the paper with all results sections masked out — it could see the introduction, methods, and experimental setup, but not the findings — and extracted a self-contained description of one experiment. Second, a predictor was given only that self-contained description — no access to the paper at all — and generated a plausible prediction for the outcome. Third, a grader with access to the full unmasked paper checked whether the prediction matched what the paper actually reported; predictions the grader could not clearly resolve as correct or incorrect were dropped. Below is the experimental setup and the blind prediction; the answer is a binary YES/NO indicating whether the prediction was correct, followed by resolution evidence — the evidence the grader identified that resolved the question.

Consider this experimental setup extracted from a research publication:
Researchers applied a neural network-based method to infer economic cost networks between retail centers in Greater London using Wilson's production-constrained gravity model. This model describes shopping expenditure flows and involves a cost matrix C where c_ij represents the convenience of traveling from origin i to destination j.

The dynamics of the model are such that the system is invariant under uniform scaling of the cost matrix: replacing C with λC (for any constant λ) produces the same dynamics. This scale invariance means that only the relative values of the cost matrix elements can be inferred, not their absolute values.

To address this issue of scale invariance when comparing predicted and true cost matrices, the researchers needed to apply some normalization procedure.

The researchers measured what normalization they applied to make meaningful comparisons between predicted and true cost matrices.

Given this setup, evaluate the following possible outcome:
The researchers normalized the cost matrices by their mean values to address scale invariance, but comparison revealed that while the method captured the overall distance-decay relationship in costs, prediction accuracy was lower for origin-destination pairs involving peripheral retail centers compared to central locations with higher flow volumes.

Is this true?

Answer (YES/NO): NO